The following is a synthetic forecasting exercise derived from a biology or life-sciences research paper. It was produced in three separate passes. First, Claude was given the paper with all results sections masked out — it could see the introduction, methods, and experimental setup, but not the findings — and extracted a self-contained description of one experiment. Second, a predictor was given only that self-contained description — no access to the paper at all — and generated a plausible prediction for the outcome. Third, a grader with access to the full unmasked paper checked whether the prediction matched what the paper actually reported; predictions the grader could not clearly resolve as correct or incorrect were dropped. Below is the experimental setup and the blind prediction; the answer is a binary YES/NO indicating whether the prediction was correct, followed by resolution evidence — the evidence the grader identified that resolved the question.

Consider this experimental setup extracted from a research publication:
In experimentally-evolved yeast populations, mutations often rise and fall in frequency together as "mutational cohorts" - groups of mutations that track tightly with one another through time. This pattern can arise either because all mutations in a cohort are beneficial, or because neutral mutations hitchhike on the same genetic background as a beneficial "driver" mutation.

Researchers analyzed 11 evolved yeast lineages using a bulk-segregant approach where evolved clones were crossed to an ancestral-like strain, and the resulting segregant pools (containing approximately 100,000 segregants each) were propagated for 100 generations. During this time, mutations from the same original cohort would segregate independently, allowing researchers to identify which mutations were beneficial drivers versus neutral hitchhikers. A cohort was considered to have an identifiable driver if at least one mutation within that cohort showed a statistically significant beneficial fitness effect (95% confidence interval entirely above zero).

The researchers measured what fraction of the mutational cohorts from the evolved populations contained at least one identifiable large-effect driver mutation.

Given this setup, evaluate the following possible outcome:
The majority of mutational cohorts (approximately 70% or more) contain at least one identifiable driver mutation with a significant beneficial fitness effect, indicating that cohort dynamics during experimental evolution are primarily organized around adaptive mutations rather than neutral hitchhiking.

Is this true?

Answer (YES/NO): NO